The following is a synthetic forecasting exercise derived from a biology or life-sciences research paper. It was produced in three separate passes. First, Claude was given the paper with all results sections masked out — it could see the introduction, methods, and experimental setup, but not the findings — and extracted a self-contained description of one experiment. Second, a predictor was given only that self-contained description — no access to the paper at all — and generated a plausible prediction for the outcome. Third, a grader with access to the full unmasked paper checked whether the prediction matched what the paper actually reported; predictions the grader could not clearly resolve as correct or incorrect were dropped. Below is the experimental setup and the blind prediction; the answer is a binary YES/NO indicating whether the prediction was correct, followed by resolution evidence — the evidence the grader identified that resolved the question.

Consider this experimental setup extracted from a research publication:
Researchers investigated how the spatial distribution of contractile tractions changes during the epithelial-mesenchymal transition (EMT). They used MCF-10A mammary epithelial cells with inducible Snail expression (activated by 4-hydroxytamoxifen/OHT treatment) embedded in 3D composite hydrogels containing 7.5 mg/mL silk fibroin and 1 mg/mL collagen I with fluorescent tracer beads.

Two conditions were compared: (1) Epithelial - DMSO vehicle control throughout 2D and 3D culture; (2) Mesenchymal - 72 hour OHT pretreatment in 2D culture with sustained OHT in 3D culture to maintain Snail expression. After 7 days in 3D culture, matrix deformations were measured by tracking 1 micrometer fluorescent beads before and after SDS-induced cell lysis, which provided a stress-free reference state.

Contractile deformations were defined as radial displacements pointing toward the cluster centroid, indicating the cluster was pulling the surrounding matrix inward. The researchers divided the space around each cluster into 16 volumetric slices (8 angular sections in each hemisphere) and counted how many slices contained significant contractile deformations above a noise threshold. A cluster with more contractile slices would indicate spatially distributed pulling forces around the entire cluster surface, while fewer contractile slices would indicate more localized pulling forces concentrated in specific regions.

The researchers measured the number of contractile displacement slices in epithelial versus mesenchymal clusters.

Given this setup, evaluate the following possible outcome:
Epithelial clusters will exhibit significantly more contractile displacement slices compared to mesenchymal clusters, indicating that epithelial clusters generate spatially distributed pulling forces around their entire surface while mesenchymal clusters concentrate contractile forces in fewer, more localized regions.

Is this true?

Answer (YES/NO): YES